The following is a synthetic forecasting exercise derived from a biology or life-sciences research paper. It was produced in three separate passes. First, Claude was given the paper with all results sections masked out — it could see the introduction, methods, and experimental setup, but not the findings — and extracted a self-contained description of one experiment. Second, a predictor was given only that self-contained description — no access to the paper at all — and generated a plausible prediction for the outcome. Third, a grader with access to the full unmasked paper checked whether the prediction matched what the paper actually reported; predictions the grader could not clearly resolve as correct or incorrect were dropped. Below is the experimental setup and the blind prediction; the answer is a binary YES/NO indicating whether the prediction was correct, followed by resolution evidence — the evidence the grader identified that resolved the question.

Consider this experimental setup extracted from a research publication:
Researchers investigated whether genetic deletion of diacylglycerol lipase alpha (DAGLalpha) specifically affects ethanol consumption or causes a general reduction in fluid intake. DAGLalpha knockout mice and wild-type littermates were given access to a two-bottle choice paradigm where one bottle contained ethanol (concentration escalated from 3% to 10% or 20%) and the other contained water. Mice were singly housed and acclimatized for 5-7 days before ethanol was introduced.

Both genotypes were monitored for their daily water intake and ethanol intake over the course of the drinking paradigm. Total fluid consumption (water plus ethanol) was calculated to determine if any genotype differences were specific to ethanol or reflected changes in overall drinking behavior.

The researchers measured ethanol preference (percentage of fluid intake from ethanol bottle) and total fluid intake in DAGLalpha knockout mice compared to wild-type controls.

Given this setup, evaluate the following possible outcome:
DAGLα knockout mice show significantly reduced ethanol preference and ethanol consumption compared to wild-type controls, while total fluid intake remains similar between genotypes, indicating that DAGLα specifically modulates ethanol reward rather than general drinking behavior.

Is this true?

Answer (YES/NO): YES